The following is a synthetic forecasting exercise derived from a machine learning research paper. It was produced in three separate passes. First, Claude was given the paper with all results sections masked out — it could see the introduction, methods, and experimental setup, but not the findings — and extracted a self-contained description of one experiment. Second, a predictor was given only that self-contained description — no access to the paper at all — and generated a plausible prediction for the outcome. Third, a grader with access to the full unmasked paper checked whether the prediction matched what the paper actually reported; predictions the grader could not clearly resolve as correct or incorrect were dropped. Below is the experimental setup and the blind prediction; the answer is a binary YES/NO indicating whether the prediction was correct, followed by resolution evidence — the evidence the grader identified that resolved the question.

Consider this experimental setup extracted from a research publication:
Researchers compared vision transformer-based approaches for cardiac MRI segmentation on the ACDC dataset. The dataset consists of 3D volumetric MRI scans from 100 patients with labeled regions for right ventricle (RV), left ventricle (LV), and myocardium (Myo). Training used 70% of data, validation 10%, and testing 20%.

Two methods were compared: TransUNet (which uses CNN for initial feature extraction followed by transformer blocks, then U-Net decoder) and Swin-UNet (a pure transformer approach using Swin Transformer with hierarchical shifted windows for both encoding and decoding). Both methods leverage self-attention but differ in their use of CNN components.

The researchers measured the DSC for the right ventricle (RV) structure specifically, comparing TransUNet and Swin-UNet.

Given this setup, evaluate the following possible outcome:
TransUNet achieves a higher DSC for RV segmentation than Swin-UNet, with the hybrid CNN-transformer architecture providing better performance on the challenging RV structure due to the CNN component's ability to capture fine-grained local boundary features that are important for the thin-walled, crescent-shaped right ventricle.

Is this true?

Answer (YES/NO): YES